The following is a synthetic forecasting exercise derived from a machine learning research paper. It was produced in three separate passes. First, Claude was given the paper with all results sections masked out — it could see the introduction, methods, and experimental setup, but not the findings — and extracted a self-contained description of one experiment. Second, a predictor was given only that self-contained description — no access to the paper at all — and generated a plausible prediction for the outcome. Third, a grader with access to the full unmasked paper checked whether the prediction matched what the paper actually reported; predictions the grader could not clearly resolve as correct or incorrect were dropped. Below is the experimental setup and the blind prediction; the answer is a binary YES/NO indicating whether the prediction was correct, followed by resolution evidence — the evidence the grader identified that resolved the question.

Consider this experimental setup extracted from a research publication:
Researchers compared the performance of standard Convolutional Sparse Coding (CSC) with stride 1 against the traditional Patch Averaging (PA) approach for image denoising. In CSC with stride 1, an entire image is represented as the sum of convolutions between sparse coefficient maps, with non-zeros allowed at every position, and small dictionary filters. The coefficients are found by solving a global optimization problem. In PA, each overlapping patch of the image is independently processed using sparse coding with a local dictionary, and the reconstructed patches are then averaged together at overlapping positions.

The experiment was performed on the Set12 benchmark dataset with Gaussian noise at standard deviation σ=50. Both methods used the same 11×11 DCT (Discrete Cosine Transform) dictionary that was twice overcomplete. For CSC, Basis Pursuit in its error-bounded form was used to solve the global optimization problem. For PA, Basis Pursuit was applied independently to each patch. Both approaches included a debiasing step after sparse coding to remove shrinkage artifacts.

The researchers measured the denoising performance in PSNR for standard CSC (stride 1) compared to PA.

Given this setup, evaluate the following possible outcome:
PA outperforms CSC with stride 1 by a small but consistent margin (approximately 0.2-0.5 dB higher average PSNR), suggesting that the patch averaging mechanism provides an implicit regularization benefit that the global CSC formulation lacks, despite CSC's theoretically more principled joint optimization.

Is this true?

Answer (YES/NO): NO